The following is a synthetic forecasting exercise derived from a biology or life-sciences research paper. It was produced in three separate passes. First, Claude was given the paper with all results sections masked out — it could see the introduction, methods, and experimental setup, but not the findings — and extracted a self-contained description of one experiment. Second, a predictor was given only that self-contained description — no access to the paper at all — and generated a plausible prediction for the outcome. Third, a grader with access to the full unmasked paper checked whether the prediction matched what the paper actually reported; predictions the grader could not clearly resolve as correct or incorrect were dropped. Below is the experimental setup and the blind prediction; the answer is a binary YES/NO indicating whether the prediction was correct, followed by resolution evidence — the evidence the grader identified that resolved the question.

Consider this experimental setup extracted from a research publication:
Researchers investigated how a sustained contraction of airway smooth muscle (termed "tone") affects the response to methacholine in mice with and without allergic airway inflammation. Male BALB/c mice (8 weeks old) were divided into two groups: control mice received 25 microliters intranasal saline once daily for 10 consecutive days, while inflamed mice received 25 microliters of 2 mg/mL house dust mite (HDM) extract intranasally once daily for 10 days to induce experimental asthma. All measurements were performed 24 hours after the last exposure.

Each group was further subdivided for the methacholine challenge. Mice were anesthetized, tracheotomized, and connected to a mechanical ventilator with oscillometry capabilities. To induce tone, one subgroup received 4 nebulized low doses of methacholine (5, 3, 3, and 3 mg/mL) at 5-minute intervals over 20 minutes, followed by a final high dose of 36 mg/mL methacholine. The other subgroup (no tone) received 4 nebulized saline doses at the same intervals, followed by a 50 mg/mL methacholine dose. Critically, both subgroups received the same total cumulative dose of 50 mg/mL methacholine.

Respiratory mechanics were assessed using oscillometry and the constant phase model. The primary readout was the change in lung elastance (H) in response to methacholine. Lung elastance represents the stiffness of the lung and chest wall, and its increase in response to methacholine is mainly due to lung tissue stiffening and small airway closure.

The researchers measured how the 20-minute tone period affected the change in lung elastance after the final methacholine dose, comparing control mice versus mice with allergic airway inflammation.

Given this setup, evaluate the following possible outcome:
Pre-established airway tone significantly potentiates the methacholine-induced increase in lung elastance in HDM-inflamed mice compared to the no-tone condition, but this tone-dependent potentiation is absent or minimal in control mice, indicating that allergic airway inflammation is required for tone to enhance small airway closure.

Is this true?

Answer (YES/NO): NO